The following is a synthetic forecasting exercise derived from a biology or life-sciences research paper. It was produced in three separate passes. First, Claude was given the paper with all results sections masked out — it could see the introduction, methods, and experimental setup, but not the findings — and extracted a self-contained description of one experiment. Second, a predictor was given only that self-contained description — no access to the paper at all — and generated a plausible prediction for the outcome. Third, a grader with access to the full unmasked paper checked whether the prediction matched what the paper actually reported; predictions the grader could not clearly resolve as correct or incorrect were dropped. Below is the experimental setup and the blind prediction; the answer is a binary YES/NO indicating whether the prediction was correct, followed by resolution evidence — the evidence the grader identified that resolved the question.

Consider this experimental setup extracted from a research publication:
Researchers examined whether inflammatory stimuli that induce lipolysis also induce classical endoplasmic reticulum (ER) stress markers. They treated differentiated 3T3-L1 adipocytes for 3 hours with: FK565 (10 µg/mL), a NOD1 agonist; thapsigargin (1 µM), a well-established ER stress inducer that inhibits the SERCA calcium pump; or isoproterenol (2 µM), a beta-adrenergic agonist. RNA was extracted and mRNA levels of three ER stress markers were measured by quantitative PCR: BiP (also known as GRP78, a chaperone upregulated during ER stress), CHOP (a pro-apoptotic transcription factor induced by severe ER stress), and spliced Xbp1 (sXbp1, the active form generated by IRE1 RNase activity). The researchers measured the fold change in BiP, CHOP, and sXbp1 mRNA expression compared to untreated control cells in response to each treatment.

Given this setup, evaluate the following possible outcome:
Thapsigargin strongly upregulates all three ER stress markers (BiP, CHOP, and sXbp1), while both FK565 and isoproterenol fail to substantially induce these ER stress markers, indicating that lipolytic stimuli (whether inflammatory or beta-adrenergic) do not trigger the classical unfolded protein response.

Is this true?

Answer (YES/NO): YES